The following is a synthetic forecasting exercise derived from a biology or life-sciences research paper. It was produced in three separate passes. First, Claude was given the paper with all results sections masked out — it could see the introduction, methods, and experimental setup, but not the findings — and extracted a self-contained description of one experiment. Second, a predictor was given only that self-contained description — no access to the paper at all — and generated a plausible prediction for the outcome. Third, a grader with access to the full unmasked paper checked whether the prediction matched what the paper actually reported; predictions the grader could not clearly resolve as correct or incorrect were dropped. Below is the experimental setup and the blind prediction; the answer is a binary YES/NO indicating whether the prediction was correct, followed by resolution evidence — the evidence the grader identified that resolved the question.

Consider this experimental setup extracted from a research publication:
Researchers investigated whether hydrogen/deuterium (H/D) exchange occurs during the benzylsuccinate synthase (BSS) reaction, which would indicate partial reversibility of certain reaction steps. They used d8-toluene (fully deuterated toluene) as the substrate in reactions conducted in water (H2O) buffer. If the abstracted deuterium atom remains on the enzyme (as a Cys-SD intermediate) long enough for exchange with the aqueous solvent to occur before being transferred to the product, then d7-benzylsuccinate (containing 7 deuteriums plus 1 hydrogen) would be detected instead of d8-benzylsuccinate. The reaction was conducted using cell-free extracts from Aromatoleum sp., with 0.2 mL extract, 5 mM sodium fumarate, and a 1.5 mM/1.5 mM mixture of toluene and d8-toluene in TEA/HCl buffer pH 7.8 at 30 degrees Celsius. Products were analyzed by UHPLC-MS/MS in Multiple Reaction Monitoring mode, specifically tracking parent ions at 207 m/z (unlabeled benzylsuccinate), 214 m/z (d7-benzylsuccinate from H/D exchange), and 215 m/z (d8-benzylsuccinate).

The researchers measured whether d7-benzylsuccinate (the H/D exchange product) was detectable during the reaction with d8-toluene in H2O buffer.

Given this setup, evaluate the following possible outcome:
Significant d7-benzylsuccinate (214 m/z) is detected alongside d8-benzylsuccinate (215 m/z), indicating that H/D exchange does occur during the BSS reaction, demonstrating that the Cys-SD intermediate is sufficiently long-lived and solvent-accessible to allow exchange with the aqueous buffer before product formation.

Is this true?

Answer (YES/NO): YES